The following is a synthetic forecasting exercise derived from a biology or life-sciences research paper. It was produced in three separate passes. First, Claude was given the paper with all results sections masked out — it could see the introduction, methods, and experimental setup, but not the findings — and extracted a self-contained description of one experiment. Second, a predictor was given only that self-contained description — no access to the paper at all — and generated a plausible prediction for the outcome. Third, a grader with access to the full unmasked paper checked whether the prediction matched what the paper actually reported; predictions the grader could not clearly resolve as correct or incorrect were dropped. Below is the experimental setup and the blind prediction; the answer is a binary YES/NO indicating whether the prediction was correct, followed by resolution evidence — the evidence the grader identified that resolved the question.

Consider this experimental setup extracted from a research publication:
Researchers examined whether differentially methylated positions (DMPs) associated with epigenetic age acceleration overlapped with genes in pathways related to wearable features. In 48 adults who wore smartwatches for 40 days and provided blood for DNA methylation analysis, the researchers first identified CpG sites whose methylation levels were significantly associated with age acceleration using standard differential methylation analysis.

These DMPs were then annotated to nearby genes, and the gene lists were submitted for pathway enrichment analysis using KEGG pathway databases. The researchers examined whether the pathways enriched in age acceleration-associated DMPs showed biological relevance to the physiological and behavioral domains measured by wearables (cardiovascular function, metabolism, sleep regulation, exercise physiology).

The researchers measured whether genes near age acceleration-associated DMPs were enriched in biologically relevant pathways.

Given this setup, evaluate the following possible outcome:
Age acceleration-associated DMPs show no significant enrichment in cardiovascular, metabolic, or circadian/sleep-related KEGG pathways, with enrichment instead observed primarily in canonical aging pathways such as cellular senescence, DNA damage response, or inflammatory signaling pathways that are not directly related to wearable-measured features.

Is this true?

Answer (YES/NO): NO